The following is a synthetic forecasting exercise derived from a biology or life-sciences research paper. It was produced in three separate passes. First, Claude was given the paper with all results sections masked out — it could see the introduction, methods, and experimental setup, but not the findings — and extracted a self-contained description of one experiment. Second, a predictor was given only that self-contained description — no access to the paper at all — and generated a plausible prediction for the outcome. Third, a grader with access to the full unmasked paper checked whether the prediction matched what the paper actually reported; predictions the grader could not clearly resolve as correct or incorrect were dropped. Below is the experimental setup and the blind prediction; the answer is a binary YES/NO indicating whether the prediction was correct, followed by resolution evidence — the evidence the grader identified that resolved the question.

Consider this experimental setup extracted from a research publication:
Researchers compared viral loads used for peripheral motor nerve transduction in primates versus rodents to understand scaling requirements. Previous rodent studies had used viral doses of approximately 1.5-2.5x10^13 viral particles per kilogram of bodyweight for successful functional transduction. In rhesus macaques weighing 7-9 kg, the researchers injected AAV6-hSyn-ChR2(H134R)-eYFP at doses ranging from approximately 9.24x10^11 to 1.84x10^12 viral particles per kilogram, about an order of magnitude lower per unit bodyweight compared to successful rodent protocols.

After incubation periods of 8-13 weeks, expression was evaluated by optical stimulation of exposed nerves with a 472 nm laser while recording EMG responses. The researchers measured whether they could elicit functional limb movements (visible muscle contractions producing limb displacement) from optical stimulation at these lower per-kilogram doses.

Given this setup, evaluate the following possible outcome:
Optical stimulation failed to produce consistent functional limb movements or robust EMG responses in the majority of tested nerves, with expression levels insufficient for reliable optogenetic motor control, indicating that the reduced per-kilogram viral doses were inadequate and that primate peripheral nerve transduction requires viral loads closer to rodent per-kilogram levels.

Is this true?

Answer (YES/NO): YES